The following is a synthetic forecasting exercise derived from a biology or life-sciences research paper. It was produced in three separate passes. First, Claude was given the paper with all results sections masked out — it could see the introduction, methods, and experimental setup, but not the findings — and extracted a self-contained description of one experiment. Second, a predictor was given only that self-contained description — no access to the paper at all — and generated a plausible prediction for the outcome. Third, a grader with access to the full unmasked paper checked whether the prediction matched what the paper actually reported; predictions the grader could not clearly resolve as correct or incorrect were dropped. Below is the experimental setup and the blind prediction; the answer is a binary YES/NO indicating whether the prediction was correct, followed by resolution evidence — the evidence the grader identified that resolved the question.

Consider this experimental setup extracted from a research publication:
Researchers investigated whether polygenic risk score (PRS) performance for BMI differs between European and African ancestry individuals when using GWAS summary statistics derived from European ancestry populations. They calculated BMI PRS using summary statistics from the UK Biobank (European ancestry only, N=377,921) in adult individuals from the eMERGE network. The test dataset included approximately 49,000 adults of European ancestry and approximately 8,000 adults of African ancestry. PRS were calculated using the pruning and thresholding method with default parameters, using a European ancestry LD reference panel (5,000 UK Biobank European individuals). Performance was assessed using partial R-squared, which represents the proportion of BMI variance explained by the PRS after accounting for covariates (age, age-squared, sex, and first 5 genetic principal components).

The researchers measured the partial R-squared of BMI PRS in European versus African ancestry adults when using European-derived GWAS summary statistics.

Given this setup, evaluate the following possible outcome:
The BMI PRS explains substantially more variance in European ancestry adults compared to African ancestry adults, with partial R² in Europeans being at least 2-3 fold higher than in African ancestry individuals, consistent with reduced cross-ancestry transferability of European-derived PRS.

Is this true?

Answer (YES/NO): YES